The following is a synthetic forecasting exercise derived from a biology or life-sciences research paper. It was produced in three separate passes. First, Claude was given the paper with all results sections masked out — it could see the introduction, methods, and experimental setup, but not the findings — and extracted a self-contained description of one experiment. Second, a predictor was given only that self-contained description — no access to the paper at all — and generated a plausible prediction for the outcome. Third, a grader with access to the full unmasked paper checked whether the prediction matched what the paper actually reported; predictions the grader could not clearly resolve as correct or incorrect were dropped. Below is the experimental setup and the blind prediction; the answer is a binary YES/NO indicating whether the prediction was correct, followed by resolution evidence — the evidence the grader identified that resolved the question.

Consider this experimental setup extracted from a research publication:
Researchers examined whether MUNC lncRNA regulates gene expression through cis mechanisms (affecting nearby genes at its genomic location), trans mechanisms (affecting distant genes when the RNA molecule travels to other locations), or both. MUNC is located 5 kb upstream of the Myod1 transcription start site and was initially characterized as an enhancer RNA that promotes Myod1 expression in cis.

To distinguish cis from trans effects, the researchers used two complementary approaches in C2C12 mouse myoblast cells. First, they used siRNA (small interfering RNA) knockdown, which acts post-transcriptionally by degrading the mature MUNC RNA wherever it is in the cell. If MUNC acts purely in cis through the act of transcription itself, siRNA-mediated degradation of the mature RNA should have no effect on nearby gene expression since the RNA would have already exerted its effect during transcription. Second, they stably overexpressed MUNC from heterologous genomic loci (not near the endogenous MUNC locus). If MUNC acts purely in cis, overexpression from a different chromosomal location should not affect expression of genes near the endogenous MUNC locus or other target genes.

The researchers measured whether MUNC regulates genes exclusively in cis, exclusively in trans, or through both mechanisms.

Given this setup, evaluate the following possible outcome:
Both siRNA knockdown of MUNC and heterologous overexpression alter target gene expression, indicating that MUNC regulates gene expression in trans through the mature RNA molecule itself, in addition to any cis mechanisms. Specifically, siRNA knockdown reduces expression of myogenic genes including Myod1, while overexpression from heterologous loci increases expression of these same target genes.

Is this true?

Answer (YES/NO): YES